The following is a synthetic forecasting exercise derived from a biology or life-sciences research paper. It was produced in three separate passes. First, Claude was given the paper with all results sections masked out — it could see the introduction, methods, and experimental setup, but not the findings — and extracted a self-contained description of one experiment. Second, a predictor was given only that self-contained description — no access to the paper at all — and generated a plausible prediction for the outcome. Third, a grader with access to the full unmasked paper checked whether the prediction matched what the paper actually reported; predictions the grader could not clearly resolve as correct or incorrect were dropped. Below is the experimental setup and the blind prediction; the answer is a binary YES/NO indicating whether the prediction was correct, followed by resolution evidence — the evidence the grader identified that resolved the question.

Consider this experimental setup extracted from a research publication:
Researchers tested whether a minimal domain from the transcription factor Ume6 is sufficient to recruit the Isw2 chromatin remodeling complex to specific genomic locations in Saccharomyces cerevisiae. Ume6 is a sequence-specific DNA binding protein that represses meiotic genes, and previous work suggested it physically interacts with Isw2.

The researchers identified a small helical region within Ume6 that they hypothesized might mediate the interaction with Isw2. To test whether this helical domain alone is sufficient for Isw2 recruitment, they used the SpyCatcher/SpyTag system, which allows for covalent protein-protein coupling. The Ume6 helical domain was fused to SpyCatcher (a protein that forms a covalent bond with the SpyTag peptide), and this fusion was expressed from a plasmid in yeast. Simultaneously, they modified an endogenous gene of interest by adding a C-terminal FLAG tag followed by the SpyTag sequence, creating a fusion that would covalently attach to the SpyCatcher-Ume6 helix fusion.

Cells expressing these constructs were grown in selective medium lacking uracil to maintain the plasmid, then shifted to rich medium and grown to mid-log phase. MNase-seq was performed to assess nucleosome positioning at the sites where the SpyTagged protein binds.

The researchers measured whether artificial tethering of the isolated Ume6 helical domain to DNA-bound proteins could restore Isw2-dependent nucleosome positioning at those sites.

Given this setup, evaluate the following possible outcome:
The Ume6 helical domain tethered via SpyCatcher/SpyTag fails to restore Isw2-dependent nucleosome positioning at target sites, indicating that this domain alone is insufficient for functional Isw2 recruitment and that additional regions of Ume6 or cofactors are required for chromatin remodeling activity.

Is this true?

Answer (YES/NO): NO